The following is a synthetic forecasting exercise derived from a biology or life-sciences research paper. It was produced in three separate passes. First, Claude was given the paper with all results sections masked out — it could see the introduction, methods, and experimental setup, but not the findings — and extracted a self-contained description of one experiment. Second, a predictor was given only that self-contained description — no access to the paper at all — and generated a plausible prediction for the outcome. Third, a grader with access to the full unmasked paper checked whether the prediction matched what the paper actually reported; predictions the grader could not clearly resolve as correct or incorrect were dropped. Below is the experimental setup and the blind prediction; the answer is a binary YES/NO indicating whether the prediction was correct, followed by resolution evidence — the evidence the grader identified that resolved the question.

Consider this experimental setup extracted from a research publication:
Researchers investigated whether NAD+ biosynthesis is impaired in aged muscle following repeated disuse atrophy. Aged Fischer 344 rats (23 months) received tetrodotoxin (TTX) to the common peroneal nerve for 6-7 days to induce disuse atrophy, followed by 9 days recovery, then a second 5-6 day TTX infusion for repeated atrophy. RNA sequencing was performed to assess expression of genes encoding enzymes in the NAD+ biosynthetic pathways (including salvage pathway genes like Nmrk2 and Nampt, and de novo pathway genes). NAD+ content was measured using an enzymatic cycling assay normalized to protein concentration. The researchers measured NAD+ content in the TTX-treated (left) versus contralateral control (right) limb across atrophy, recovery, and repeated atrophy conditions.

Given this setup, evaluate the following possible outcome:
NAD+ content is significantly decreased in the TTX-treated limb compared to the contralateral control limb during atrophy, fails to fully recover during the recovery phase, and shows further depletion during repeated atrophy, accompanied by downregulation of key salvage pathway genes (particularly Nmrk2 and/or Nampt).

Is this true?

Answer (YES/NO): NO